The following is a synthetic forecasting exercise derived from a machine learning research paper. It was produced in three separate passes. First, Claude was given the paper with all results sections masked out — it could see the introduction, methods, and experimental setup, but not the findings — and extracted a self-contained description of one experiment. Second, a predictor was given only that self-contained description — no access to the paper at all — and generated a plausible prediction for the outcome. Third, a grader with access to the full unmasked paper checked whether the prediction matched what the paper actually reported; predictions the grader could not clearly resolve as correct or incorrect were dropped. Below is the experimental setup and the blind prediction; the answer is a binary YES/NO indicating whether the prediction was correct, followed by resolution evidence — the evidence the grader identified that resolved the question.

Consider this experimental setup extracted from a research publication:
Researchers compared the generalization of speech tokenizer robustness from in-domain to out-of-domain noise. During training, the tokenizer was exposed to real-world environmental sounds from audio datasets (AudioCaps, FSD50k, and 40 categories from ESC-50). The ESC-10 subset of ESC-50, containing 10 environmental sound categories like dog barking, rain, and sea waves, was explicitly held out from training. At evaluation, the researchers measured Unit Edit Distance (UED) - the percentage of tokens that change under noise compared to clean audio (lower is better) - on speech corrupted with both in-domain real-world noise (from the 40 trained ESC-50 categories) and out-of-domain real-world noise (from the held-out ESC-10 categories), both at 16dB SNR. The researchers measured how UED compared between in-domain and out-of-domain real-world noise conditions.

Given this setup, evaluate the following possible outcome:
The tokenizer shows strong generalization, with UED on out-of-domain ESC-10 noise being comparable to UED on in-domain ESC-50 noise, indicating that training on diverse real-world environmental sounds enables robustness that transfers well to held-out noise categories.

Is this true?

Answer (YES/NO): YES